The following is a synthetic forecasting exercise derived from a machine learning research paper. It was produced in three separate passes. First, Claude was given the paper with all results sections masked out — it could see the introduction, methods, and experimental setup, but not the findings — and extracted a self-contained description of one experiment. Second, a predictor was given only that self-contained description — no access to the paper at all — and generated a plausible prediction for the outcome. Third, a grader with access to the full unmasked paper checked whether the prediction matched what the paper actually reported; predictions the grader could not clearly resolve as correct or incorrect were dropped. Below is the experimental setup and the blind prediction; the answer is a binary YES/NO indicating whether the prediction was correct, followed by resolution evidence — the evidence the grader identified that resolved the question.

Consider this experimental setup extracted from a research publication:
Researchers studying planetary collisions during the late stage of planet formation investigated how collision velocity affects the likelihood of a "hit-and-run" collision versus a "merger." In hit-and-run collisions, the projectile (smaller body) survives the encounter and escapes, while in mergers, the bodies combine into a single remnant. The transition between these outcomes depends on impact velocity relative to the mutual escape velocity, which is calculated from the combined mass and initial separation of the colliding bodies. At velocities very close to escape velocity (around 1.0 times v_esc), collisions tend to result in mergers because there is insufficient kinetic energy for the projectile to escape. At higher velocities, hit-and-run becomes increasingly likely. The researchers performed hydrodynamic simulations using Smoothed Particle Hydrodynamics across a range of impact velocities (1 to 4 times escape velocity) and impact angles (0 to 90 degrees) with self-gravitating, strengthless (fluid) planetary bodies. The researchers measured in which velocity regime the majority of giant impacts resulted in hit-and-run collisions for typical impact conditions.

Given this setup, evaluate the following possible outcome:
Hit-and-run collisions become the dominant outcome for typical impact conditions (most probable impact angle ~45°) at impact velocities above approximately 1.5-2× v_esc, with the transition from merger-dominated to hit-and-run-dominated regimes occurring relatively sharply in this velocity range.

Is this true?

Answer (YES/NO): NO